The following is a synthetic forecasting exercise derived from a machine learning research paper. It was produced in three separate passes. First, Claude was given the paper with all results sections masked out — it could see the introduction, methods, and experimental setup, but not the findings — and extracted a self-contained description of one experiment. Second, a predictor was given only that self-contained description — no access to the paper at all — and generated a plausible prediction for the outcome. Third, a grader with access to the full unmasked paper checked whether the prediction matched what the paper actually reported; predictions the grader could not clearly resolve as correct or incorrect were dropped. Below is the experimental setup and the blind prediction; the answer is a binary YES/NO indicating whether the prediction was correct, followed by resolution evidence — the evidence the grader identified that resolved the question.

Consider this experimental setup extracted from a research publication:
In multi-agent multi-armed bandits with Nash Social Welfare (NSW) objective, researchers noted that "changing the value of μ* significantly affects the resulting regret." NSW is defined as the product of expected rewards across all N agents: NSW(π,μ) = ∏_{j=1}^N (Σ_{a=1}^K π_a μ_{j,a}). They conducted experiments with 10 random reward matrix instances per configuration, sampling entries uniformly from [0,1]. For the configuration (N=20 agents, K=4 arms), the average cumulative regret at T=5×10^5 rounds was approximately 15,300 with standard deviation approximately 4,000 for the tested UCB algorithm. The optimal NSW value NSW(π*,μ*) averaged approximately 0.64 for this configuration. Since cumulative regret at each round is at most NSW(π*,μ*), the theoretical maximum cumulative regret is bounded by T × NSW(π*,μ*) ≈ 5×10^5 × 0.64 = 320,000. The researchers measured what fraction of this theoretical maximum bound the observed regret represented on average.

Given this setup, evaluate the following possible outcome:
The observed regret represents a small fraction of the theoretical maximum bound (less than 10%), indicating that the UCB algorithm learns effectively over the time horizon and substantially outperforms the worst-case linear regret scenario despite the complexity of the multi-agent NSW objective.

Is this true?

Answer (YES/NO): YES